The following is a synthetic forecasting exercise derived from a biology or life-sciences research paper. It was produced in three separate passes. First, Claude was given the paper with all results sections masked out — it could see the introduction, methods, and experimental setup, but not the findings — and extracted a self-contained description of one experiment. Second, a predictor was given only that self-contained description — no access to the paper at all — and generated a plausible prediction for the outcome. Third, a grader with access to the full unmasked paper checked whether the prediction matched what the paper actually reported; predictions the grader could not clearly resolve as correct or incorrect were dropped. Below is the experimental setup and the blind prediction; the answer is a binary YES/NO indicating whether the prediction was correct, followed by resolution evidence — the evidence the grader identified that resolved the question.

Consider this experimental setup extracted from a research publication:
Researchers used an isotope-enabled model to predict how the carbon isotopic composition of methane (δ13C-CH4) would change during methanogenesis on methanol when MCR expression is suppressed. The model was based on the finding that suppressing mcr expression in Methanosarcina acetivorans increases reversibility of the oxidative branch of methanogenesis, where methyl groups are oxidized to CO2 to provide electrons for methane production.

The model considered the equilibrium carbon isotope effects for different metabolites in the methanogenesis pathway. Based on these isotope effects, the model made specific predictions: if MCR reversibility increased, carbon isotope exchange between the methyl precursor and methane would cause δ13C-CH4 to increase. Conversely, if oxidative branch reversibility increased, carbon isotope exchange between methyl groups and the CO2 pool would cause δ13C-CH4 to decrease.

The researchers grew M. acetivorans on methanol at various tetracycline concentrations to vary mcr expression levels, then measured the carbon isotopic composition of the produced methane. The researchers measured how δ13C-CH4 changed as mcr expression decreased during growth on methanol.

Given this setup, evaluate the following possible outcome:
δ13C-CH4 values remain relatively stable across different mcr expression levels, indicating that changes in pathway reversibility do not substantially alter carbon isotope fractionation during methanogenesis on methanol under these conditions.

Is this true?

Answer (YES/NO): NO